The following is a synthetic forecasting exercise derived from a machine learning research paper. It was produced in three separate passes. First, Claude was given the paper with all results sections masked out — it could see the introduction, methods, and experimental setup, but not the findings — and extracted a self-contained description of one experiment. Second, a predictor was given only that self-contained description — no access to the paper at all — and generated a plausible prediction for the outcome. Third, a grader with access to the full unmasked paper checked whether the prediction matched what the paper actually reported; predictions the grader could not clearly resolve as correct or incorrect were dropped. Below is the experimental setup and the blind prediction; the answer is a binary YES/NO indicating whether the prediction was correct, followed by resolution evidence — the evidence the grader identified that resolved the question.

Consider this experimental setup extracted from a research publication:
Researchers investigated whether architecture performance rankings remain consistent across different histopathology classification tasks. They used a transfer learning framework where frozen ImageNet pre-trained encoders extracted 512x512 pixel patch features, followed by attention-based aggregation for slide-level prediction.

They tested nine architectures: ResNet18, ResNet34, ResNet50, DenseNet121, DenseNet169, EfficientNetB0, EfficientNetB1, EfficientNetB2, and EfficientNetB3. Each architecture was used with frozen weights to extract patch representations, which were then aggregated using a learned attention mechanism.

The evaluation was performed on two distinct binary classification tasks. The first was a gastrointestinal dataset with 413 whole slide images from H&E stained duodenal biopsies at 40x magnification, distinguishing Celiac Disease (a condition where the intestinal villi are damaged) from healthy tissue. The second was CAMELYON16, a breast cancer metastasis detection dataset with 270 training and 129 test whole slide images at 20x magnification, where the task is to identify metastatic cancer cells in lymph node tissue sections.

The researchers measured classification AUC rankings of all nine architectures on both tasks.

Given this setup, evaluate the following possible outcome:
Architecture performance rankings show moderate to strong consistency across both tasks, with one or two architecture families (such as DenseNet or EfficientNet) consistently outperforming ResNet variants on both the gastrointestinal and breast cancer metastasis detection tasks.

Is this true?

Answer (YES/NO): NO